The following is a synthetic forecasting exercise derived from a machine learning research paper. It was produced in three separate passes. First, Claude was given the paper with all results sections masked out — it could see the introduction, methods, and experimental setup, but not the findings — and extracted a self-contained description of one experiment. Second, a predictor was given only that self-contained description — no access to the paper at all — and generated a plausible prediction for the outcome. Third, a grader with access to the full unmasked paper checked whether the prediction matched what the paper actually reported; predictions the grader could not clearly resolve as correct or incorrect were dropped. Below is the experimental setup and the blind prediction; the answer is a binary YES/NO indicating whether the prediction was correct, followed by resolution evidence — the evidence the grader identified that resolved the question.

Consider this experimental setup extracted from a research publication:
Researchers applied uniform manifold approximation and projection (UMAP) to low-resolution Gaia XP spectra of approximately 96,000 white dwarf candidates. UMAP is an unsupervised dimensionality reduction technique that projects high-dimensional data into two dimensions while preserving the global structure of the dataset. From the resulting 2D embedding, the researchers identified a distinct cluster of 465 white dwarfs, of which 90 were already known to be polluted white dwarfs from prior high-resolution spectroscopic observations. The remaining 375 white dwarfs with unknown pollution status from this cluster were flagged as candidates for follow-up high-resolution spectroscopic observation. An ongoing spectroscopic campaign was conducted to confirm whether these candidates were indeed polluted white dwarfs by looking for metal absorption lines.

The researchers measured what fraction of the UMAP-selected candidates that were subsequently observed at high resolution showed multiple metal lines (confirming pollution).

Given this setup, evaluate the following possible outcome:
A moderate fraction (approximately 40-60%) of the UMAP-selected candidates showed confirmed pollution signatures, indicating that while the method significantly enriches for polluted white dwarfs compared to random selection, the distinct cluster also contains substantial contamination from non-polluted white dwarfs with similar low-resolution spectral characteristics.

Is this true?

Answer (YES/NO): NO